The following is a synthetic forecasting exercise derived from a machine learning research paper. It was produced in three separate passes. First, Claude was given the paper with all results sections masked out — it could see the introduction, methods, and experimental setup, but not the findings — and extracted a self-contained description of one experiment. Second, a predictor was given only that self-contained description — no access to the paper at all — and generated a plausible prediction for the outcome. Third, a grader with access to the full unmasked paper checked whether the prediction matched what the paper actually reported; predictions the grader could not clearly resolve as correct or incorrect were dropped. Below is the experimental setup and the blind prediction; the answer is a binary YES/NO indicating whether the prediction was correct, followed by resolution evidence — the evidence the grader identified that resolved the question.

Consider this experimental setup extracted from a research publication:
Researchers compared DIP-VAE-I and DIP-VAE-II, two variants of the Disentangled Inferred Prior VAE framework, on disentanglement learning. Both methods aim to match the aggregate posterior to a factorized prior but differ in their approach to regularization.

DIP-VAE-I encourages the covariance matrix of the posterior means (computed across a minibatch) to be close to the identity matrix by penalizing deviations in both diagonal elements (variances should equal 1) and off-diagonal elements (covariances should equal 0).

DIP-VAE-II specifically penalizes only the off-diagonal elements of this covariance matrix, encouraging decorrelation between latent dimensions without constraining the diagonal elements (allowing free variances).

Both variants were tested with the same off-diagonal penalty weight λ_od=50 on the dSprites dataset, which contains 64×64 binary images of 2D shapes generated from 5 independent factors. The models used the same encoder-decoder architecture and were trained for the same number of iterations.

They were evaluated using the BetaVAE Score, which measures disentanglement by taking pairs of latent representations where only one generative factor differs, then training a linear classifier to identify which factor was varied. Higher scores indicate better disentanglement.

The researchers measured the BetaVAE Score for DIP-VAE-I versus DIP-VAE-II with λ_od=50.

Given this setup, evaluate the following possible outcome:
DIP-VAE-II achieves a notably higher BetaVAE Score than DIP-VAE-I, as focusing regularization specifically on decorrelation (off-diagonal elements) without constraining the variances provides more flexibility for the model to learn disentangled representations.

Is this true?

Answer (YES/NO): YES